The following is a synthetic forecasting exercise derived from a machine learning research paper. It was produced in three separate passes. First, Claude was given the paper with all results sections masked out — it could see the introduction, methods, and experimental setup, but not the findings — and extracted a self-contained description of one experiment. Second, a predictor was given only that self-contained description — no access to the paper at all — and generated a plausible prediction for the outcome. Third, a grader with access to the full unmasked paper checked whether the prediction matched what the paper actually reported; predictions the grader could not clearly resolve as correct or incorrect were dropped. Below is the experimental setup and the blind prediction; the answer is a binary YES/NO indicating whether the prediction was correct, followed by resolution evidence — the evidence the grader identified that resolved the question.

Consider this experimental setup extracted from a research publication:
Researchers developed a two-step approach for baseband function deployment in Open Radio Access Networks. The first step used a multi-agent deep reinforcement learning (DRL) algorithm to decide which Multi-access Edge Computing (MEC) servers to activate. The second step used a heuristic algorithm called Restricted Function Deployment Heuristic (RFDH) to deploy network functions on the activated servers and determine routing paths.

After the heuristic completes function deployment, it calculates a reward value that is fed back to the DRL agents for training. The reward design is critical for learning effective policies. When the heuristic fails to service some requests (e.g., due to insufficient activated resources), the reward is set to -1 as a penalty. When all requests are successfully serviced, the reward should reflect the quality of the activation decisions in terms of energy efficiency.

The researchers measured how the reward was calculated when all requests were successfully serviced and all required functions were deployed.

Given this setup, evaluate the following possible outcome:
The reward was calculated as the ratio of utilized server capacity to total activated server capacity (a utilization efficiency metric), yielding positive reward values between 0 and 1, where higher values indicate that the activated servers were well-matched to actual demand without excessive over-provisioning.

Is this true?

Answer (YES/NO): NO